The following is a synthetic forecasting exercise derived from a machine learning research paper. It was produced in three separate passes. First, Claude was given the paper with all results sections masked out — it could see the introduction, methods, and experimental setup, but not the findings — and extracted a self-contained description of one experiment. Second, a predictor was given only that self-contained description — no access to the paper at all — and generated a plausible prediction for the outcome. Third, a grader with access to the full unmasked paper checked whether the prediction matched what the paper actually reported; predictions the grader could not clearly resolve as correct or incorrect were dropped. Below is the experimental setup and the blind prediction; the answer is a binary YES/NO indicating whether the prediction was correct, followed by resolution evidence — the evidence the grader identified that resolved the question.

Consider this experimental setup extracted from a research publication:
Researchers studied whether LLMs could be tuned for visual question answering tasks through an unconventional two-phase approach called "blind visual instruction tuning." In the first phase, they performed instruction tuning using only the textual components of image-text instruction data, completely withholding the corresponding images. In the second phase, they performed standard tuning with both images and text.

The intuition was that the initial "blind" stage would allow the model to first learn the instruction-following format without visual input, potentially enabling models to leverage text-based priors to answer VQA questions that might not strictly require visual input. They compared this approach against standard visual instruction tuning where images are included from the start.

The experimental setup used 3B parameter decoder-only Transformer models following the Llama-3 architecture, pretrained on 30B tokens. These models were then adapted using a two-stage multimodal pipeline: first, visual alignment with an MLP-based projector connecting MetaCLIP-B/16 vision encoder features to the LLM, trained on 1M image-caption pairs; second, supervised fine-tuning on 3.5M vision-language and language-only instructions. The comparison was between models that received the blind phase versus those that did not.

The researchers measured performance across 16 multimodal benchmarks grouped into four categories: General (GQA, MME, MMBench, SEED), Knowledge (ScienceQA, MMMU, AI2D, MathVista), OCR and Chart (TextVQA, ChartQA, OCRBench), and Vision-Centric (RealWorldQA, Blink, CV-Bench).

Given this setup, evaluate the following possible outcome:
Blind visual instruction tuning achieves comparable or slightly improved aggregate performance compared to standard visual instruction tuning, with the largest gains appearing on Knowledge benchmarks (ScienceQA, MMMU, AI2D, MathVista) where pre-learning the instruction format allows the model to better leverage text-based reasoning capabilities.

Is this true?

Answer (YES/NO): YES